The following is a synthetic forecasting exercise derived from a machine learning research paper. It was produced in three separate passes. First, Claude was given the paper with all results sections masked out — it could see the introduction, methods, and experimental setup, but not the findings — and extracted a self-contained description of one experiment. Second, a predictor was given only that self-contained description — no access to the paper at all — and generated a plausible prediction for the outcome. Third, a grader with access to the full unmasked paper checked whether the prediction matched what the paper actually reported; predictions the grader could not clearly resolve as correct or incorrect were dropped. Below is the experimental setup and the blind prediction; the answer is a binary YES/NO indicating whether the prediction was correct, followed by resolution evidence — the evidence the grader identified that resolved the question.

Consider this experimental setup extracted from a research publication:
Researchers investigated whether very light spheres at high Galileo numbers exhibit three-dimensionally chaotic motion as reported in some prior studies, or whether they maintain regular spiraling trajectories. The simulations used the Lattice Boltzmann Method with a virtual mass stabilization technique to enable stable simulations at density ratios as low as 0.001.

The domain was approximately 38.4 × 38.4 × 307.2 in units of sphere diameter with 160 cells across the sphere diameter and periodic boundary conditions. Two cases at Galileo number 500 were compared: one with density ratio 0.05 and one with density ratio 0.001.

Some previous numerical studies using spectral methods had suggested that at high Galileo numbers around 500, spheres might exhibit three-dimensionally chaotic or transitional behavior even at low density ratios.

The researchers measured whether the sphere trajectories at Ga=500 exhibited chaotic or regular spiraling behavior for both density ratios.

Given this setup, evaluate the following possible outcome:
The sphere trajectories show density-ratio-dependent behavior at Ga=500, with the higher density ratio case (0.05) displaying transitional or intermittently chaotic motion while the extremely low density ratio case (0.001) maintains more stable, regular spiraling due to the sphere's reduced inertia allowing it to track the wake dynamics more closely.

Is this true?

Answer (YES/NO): NO